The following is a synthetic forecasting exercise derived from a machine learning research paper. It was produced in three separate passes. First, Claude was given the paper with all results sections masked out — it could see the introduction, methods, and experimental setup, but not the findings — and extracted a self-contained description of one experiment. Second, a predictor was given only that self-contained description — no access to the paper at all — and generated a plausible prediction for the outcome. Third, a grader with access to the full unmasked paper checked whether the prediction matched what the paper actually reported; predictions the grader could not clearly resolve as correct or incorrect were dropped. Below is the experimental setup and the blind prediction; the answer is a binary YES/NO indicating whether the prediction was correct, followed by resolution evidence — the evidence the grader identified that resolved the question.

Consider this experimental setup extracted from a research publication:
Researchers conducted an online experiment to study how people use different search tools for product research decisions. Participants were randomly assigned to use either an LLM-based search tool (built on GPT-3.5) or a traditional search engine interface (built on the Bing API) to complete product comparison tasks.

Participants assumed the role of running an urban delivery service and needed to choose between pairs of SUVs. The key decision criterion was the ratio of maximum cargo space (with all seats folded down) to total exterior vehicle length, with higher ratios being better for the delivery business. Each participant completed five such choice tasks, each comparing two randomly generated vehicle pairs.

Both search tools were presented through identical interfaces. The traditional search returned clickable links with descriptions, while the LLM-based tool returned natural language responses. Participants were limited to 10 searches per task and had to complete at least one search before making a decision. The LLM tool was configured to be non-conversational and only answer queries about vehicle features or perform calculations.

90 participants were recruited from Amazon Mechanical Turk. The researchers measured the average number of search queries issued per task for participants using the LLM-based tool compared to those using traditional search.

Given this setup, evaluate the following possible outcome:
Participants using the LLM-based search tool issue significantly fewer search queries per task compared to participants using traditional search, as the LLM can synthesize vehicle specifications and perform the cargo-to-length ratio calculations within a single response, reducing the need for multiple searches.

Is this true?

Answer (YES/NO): YES